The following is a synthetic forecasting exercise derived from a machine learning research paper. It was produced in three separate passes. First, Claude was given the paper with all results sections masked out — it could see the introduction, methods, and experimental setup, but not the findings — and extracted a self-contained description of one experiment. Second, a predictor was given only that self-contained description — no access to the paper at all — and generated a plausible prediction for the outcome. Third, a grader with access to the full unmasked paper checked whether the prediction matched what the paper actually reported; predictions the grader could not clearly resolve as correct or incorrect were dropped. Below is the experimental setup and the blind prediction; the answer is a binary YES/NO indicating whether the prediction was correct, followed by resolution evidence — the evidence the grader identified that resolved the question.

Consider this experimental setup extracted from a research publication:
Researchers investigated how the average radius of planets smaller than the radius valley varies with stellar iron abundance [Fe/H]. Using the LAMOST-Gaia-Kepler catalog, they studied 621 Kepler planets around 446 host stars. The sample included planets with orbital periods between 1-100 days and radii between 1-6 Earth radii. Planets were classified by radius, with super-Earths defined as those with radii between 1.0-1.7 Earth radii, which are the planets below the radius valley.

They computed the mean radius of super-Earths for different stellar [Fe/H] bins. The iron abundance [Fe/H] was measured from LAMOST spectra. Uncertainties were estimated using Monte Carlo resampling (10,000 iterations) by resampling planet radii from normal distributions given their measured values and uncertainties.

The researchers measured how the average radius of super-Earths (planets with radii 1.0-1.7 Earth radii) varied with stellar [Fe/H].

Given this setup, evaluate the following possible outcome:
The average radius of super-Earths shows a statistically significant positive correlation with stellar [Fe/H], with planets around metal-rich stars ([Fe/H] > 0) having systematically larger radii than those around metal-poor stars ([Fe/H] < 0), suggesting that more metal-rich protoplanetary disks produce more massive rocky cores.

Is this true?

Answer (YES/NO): NO